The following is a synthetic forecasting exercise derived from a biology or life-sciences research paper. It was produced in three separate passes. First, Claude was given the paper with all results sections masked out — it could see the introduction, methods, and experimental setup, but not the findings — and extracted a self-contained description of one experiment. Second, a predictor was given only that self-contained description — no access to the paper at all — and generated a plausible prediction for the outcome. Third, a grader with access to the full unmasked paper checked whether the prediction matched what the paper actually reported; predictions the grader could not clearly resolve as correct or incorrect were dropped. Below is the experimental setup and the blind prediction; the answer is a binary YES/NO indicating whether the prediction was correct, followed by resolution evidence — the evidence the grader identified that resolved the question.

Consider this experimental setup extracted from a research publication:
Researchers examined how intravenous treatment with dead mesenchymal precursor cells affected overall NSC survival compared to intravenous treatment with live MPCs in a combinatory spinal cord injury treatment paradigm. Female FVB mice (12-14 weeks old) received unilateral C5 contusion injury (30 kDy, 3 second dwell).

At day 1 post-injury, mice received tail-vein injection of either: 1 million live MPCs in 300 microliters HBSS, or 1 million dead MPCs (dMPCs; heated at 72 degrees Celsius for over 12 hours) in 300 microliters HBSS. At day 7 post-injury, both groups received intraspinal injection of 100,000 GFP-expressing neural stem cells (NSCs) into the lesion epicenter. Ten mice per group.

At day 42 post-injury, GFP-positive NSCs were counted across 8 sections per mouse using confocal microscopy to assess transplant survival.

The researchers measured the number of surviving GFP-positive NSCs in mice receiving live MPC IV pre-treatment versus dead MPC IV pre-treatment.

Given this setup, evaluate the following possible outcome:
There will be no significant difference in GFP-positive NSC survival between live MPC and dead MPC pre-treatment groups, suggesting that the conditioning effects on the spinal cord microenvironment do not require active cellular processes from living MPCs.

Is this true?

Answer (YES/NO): YES